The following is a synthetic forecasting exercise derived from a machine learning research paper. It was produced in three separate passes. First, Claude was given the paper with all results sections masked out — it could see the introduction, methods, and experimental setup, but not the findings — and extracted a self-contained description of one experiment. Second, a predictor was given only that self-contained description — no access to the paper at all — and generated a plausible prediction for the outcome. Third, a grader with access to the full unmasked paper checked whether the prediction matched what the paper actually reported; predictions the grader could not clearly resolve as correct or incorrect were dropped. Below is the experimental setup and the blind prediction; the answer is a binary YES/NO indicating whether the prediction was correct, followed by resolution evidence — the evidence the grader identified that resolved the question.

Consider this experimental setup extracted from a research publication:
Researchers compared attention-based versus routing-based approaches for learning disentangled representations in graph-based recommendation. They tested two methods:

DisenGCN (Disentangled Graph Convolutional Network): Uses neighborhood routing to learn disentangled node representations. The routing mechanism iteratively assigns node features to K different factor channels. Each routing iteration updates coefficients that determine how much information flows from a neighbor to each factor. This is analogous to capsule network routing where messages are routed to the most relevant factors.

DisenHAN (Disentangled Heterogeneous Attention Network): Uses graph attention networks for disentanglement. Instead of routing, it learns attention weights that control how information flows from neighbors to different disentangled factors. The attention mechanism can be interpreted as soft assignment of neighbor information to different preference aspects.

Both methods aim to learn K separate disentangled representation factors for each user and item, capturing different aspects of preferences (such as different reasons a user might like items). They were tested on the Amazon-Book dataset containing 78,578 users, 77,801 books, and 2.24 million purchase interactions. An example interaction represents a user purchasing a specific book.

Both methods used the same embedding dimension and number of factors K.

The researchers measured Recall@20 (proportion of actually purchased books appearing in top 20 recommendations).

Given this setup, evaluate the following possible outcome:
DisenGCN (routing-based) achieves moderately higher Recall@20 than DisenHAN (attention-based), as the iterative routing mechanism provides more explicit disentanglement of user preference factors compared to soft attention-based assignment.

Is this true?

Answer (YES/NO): NO